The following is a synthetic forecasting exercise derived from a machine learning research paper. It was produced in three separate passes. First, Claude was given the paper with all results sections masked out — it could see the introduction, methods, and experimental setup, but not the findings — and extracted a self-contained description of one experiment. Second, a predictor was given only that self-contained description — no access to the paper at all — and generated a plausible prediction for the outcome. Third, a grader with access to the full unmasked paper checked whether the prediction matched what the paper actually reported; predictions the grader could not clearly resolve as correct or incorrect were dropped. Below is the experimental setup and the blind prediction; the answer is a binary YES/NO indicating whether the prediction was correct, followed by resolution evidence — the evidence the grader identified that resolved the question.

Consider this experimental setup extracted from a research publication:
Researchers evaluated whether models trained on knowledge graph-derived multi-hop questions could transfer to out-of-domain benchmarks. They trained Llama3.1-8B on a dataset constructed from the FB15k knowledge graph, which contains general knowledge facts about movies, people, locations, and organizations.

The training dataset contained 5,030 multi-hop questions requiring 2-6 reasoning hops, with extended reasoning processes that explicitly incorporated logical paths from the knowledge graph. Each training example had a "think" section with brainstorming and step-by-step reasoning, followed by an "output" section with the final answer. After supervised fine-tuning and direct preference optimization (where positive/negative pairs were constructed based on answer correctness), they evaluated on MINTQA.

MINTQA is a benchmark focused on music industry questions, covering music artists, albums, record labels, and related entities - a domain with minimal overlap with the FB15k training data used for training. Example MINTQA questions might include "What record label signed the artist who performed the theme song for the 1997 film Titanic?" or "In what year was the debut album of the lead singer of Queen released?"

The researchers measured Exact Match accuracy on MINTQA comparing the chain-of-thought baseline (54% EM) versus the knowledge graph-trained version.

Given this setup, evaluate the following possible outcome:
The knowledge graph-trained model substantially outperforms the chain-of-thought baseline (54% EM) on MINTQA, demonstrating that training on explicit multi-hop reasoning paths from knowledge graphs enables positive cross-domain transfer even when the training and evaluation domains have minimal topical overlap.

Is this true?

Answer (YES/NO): YES